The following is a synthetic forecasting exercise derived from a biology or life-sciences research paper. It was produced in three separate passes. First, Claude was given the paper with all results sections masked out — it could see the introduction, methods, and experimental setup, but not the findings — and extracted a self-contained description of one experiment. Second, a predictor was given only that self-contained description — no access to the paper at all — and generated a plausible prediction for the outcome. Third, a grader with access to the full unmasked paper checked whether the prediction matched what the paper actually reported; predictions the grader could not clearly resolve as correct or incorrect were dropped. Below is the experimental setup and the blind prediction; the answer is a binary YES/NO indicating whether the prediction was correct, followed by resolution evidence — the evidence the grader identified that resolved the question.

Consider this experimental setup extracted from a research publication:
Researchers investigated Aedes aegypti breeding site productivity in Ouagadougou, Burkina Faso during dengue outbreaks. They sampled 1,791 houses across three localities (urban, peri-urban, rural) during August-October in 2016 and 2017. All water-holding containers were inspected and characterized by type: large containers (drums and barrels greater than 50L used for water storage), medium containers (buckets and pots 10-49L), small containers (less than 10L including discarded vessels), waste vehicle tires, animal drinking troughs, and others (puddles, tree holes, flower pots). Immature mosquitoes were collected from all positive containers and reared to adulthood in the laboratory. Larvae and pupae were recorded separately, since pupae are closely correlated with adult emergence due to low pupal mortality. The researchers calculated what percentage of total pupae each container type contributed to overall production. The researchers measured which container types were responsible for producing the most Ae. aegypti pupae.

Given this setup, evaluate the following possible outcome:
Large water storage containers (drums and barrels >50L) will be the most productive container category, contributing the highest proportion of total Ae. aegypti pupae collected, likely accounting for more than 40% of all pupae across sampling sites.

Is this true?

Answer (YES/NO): NO